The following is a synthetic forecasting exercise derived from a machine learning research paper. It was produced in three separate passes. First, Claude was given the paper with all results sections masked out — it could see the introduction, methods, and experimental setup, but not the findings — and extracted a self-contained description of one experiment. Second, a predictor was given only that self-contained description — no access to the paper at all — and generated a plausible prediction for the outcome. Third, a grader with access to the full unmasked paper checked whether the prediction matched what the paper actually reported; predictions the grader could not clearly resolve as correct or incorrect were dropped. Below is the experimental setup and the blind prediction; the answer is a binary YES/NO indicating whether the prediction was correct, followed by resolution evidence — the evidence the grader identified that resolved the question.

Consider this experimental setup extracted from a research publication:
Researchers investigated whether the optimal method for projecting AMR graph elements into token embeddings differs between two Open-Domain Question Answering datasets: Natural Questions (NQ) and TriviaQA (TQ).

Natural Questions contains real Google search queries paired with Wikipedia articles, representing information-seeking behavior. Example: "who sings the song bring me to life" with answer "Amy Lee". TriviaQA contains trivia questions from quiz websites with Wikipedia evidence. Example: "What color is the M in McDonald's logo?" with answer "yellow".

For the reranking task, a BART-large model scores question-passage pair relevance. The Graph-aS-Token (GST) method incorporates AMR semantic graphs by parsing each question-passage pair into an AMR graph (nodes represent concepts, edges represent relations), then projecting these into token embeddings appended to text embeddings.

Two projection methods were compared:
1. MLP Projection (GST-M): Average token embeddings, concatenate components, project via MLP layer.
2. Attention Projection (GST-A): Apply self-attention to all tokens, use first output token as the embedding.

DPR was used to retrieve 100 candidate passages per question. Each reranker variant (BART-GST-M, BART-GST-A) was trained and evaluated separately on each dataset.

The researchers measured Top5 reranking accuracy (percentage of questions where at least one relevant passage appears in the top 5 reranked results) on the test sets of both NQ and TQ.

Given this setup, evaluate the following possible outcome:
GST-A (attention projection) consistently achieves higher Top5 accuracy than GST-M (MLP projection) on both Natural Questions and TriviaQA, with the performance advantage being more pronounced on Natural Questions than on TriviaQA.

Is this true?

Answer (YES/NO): NO